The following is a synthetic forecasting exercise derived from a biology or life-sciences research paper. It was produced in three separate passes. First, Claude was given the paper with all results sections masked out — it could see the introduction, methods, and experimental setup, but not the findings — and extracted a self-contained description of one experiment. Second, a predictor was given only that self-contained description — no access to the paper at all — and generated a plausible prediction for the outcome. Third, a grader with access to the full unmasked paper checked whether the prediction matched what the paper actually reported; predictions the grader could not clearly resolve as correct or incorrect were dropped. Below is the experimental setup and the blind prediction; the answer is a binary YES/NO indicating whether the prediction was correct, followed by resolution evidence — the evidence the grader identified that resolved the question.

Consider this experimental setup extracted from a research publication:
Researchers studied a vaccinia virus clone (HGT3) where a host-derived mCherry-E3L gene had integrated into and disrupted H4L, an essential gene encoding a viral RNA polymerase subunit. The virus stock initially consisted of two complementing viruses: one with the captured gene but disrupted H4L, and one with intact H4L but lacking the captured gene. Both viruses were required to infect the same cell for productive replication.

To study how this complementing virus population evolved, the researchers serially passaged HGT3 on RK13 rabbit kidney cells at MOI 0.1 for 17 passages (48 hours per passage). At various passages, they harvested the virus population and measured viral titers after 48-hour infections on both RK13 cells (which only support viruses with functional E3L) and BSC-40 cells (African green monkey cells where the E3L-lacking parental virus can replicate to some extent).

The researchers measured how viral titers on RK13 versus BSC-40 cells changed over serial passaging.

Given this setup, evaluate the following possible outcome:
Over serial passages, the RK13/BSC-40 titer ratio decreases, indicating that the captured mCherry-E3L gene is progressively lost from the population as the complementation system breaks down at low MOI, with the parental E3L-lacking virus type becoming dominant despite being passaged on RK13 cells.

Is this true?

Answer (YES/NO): NO